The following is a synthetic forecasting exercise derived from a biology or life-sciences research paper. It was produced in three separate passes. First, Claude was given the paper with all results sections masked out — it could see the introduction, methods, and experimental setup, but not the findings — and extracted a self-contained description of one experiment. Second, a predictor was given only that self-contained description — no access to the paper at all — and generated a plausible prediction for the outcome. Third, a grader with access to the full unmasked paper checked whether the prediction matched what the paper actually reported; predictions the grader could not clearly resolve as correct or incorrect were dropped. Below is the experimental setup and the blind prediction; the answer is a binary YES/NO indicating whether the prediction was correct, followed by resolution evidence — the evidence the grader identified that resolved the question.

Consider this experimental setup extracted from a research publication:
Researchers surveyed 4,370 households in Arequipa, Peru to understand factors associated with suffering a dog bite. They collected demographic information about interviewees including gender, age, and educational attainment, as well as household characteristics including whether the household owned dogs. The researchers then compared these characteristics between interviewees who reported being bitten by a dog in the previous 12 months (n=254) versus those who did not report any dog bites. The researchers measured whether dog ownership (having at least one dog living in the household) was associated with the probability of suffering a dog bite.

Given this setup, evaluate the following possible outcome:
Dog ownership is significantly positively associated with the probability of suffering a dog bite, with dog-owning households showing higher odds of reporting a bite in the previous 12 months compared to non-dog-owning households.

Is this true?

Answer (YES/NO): YES